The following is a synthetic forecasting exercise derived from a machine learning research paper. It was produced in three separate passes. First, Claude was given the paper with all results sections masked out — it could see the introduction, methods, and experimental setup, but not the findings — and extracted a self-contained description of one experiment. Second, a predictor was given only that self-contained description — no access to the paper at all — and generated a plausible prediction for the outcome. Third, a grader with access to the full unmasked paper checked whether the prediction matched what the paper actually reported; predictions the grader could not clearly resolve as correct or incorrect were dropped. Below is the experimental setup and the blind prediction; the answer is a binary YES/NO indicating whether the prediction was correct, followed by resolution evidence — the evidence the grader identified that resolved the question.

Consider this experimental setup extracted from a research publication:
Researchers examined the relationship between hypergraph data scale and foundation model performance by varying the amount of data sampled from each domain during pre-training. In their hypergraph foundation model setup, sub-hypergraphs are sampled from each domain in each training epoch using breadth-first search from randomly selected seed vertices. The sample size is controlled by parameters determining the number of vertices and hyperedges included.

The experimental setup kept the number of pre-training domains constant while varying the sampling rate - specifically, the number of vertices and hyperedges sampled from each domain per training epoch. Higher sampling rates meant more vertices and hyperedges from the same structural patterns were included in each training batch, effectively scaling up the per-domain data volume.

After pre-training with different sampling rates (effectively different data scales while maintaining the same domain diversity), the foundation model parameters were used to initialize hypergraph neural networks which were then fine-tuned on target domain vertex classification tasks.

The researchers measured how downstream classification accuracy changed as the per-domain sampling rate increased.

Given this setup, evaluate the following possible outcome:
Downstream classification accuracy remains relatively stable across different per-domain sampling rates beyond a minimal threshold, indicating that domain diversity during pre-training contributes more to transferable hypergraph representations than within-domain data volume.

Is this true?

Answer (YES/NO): NO